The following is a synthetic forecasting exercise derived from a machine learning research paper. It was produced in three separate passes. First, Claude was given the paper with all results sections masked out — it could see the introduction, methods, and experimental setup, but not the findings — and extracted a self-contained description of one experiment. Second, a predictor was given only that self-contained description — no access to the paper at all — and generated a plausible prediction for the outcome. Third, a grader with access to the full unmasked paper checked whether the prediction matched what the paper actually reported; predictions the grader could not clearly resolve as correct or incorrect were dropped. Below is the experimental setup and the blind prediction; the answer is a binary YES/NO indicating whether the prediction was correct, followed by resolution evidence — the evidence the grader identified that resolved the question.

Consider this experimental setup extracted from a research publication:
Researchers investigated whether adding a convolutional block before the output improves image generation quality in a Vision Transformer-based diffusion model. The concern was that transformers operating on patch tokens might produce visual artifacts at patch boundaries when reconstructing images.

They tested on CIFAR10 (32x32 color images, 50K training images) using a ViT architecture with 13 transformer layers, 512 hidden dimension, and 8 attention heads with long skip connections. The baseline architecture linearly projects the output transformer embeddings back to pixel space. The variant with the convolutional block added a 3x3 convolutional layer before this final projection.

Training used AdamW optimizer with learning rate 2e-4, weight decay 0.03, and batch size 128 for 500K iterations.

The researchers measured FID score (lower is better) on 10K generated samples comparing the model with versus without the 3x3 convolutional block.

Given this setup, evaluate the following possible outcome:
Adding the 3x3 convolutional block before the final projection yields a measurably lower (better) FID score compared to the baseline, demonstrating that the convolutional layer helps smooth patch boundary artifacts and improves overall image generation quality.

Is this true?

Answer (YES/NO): NO